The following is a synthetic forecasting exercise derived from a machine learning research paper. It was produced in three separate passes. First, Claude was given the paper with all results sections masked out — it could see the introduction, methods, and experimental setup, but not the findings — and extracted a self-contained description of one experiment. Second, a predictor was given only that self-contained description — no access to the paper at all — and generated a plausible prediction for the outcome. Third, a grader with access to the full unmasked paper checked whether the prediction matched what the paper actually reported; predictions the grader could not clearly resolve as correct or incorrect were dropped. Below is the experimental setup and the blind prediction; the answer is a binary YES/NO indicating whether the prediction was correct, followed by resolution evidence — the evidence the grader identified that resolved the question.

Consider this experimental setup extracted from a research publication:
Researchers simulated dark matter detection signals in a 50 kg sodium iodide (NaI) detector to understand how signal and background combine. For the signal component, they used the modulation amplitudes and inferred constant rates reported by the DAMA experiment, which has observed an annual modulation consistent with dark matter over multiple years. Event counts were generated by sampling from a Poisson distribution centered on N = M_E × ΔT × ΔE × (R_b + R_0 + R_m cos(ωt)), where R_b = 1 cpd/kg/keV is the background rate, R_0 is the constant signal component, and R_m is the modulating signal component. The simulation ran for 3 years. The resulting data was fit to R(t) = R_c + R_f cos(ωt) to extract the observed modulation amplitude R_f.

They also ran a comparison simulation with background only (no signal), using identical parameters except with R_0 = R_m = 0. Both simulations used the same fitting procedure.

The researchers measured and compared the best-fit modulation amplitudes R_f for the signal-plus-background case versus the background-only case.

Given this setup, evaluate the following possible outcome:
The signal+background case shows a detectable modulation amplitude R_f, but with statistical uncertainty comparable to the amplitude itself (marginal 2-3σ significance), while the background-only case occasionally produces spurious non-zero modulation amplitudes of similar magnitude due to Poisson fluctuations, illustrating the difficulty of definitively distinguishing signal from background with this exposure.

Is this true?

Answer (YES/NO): NO